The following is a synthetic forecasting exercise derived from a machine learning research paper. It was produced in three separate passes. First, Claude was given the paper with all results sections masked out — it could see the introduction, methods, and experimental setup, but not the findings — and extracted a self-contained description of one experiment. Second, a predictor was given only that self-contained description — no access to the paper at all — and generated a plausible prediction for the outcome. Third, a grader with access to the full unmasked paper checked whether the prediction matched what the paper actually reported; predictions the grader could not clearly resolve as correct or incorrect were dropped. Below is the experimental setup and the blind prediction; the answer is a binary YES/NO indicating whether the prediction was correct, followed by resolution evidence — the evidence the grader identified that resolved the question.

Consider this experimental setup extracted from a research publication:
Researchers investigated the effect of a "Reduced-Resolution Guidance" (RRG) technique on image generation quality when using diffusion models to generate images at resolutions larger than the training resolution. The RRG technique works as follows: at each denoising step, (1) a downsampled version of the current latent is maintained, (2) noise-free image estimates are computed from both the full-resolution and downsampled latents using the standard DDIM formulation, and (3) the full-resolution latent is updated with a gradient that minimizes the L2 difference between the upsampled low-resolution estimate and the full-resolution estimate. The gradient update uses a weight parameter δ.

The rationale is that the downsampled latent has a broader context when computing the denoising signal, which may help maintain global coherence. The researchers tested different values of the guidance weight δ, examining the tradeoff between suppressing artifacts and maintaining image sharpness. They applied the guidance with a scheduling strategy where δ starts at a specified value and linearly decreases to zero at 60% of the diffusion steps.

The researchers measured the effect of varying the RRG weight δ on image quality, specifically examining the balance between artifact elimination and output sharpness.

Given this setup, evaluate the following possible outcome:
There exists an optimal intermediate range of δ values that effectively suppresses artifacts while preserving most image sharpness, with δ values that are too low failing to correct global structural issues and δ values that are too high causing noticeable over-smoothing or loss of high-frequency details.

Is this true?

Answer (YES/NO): YES